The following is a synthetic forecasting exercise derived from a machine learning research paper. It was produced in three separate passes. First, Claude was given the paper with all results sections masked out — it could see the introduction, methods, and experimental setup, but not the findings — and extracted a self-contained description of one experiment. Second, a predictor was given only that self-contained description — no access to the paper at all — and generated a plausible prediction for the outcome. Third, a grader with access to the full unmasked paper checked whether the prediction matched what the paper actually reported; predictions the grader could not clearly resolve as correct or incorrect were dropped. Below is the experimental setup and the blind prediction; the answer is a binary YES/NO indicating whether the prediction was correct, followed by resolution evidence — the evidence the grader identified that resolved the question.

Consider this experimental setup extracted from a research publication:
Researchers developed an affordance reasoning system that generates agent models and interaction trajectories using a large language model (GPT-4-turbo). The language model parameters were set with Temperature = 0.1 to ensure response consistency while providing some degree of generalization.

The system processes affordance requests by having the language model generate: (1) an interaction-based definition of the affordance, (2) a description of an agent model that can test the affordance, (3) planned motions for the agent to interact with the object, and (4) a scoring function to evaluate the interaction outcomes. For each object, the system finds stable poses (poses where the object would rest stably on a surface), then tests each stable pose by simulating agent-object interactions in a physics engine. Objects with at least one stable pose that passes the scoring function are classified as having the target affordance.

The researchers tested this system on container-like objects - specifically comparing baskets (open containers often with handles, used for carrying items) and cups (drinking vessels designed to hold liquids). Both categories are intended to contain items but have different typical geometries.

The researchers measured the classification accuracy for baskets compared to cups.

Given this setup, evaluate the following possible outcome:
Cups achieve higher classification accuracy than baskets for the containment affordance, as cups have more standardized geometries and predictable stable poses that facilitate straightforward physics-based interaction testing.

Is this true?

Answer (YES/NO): NO